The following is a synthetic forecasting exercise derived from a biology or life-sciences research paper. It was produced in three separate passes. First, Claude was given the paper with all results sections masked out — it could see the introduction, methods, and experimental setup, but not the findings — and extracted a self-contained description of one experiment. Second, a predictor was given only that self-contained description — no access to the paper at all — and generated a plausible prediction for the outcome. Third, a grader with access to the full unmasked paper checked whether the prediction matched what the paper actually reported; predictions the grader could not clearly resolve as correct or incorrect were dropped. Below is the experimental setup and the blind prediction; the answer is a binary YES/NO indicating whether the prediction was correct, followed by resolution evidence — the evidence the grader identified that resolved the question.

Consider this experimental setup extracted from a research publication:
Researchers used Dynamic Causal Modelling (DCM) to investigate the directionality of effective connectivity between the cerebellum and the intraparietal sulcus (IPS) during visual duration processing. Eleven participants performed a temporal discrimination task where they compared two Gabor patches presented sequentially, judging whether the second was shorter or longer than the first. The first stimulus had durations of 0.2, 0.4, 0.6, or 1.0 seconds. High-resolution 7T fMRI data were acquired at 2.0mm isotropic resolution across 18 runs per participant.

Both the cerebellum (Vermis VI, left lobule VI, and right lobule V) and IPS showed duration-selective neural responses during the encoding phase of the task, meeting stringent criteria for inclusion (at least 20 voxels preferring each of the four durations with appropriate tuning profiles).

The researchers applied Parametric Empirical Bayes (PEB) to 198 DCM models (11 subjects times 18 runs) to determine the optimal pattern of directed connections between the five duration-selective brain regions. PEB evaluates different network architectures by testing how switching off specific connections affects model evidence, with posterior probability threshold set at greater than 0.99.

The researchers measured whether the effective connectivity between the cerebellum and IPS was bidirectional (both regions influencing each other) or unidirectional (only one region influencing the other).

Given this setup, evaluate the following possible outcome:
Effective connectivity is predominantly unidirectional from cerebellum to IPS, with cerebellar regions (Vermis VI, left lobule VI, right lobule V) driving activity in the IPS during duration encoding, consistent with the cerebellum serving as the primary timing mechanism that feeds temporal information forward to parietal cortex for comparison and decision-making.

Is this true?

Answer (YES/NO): YES